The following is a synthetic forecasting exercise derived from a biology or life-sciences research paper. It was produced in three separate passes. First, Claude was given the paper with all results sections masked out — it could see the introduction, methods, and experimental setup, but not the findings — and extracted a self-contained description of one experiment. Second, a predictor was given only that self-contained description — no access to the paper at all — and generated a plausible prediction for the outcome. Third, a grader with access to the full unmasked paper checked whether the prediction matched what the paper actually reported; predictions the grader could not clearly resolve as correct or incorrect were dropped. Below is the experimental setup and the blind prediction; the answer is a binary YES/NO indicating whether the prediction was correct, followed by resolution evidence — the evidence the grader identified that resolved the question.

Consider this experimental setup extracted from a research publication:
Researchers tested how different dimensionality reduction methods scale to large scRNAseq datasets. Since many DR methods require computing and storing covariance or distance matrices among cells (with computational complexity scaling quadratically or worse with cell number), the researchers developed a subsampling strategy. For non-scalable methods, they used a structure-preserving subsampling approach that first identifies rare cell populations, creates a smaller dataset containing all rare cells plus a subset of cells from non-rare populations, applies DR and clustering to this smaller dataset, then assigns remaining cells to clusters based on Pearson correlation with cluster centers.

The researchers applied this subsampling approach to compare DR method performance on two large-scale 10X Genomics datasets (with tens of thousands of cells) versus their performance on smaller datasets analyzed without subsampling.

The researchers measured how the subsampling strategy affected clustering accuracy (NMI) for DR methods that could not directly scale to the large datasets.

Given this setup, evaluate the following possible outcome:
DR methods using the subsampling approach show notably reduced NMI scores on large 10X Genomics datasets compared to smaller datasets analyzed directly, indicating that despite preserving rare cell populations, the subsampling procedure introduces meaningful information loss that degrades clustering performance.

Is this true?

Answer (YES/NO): YES